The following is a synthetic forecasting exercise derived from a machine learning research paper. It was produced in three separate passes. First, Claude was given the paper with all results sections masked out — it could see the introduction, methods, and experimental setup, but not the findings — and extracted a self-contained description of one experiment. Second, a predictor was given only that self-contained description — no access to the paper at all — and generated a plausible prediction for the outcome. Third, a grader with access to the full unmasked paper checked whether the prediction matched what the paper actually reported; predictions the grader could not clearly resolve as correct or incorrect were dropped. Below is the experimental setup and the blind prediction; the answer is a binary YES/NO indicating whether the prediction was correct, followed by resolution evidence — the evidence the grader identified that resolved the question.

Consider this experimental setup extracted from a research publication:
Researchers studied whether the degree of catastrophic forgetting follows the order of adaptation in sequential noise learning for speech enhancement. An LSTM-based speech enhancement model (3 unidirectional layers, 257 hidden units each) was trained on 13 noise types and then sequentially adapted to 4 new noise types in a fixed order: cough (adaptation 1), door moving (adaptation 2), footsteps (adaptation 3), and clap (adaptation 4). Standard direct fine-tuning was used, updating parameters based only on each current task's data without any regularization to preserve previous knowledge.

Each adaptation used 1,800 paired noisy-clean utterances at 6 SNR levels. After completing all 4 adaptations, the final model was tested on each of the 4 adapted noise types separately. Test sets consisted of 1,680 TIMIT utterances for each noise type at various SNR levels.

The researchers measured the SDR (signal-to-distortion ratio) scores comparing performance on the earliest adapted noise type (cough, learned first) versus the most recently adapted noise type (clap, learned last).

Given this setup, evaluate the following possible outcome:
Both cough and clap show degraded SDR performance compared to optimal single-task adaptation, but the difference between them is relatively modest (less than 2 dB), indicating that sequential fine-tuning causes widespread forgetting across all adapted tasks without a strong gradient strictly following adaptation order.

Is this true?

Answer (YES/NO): NO